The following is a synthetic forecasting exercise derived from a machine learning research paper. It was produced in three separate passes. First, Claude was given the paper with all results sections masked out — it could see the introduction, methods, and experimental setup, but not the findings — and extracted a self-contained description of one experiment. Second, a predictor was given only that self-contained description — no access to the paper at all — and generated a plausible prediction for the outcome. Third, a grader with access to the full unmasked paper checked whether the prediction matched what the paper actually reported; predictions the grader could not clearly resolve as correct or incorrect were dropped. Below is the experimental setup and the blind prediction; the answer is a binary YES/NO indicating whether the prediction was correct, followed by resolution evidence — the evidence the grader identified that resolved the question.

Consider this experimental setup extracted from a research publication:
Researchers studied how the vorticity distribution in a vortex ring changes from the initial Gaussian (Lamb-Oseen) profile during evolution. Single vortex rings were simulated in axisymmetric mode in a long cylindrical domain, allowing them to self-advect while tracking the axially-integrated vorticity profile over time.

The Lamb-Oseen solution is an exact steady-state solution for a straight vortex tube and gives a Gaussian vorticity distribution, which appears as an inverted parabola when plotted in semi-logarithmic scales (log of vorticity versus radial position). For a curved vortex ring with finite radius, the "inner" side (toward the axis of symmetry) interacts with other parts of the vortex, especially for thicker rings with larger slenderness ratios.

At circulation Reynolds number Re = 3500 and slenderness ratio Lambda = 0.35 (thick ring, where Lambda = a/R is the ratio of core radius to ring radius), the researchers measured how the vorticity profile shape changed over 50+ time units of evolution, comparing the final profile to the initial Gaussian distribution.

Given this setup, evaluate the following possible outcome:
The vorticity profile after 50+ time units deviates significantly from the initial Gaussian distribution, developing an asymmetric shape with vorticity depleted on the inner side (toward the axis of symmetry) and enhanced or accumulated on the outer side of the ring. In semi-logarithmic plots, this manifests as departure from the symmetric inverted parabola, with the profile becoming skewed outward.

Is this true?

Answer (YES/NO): NO